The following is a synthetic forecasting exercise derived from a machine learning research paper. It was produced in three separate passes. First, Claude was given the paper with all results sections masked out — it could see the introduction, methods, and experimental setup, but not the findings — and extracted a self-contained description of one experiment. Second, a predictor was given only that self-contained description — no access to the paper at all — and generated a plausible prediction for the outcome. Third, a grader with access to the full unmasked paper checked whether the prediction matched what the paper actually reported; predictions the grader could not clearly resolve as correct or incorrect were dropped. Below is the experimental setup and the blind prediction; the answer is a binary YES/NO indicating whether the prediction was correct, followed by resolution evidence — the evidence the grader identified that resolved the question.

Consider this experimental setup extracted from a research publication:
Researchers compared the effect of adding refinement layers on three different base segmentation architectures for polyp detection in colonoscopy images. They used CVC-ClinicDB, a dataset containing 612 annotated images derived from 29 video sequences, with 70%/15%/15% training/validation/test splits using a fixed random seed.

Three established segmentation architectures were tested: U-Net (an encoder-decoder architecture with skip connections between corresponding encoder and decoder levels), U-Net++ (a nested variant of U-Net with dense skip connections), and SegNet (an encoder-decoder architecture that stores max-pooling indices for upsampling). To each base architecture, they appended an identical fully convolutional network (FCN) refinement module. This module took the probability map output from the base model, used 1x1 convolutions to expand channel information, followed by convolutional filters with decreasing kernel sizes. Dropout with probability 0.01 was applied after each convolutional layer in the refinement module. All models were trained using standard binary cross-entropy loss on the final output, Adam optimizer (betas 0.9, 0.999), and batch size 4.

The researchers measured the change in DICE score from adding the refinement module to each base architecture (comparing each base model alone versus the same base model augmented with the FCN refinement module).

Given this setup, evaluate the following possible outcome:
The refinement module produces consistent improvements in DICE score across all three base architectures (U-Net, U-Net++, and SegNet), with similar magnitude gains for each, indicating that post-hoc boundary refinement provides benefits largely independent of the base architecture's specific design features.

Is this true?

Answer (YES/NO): NO